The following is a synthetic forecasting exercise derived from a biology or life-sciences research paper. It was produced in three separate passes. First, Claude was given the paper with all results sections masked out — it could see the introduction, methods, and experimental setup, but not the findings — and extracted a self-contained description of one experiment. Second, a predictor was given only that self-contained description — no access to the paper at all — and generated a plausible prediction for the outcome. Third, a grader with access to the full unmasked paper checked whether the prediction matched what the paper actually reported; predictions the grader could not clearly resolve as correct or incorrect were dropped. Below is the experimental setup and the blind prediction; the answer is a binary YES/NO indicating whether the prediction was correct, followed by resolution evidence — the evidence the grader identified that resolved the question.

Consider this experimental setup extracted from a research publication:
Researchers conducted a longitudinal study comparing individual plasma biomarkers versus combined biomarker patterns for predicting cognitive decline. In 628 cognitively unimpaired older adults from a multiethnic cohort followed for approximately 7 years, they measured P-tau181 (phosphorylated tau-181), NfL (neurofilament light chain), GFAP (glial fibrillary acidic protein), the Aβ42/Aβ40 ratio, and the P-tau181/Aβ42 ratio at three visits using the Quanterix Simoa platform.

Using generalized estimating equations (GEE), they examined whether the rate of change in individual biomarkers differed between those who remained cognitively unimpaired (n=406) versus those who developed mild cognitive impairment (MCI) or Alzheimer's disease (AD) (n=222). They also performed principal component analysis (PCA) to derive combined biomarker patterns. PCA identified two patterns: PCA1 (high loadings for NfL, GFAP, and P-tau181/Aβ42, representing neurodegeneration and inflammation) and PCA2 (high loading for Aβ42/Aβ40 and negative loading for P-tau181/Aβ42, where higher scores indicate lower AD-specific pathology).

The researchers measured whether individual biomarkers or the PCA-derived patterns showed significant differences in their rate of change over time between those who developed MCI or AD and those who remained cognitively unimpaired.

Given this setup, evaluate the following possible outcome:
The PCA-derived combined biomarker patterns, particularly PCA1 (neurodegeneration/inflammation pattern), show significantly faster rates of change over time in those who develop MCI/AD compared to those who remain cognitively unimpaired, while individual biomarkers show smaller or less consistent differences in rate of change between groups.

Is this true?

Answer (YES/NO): NO